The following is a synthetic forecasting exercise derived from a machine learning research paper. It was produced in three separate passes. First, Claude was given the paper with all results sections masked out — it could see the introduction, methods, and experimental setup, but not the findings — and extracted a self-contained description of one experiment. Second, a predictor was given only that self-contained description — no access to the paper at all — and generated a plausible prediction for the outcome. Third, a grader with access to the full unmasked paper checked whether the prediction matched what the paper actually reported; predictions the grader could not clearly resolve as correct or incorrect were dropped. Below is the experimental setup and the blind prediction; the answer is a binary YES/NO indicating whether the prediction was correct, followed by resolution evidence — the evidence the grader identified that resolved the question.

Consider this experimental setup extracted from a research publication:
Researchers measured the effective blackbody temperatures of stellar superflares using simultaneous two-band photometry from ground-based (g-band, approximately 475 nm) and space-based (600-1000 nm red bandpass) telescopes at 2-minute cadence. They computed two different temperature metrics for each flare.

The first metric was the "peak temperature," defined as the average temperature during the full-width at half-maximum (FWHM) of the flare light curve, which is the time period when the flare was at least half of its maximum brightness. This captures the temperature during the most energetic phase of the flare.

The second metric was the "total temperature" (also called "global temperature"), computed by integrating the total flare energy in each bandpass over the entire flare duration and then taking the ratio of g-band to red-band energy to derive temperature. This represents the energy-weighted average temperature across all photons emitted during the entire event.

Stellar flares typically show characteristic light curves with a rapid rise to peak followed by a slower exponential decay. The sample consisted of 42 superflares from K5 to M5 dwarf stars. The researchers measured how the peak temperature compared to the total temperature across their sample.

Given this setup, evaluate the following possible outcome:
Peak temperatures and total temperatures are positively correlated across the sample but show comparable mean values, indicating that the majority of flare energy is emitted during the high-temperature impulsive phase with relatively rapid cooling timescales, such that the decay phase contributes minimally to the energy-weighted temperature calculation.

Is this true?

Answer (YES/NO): NO